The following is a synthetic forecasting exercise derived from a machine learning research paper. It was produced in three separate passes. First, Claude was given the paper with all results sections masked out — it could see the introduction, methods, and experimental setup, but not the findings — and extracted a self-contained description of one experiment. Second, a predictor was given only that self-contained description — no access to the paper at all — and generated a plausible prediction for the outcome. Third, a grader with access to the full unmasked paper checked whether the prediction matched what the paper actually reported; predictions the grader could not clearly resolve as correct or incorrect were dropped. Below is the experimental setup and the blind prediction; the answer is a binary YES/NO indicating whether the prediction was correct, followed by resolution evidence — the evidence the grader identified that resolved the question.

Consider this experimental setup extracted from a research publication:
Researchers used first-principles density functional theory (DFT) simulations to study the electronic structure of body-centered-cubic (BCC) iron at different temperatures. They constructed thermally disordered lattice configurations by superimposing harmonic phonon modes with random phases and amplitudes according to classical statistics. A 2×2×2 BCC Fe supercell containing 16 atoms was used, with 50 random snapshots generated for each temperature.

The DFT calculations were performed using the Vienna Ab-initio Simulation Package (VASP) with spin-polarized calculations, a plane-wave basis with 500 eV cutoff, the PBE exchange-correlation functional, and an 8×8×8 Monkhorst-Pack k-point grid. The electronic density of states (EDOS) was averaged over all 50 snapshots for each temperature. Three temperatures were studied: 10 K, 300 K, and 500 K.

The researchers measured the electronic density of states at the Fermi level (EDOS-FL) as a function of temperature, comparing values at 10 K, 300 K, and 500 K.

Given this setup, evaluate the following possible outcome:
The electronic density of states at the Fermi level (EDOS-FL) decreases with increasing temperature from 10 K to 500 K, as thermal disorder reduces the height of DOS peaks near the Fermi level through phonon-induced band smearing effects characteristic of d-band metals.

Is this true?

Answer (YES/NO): NO